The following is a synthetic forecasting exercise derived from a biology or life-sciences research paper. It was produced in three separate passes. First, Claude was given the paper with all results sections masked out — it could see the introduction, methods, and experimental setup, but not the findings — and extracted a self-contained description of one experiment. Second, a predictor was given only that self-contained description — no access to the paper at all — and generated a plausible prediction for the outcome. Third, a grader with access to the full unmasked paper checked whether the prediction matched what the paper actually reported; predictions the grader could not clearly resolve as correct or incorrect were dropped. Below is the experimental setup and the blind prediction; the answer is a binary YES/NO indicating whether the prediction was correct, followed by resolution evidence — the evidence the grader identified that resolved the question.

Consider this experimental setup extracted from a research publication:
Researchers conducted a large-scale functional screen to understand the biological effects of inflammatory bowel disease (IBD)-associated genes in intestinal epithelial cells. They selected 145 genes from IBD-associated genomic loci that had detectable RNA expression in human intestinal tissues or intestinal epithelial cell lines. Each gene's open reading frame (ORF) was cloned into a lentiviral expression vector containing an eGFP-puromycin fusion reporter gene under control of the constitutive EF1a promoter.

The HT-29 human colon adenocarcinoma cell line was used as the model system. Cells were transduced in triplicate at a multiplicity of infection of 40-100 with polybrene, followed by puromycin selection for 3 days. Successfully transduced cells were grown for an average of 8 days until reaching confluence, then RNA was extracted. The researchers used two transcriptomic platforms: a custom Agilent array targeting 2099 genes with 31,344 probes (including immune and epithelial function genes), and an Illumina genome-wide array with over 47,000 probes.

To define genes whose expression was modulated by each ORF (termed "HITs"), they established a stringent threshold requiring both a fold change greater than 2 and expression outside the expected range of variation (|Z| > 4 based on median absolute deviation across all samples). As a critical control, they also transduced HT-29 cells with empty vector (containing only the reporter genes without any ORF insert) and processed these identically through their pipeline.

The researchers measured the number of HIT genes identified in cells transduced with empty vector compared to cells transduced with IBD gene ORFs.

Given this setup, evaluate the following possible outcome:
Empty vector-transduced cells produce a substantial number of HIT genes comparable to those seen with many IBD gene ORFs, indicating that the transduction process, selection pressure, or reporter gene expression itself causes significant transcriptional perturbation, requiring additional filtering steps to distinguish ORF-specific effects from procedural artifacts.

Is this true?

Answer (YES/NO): NO